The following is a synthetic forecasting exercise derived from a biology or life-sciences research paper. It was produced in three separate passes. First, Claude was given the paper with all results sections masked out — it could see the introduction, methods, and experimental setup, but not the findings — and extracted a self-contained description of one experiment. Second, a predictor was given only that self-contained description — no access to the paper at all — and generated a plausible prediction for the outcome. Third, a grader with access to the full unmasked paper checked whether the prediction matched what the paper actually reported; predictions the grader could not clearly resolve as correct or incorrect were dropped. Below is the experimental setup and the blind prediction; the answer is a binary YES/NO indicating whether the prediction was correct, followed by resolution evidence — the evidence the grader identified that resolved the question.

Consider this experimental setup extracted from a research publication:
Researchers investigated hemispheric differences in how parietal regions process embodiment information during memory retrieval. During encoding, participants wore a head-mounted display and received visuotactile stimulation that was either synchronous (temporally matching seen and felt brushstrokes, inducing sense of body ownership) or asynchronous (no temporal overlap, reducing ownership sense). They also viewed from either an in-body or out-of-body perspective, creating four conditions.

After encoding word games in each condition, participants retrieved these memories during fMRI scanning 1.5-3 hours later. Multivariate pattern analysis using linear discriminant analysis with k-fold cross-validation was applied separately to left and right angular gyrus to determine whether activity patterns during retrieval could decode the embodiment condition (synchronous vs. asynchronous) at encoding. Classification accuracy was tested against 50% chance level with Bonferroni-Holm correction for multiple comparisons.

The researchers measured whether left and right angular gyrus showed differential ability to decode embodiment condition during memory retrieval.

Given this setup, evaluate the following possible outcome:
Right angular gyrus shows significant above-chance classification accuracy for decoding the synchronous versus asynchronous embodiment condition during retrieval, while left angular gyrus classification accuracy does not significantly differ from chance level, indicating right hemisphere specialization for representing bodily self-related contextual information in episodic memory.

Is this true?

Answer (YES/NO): NO